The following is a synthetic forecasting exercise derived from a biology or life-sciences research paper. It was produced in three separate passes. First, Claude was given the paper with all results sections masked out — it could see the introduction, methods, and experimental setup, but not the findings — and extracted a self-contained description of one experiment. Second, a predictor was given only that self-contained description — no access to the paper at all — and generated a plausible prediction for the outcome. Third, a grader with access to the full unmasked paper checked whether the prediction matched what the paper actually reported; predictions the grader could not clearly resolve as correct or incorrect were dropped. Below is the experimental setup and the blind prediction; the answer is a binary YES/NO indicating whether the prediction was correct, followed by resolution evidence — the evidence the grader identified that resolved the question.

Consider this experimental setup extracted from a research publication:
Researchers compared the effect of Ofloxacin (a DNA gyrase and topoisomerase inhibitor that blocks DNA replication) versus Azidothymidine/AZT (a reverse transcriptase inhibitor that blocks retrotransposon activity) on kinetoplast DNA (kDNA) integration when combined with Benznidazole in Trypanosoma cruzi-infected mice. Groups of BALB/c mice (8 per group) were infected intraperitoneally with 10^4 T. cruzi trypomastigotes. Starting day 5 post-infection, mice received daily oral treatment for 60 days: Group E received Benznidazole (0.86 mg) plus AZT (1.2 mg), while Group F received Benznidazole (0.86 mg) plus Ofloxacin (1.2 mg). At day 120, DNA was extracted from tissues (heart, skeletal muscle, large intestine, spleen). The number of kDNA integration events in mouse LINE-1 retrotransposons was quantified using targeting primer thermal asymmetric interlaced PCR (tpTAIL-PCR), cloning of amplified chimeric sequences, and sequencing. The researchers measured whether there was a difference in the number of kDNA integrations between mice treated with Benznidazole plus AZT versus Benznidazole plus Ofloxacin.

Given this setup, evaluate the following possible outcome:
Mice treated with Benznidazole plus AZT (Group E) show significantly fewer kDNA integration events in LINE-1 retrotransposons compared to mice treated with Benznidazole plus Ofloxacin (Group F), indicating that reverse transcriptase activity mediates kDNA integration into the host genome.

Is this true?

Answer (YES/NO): NO